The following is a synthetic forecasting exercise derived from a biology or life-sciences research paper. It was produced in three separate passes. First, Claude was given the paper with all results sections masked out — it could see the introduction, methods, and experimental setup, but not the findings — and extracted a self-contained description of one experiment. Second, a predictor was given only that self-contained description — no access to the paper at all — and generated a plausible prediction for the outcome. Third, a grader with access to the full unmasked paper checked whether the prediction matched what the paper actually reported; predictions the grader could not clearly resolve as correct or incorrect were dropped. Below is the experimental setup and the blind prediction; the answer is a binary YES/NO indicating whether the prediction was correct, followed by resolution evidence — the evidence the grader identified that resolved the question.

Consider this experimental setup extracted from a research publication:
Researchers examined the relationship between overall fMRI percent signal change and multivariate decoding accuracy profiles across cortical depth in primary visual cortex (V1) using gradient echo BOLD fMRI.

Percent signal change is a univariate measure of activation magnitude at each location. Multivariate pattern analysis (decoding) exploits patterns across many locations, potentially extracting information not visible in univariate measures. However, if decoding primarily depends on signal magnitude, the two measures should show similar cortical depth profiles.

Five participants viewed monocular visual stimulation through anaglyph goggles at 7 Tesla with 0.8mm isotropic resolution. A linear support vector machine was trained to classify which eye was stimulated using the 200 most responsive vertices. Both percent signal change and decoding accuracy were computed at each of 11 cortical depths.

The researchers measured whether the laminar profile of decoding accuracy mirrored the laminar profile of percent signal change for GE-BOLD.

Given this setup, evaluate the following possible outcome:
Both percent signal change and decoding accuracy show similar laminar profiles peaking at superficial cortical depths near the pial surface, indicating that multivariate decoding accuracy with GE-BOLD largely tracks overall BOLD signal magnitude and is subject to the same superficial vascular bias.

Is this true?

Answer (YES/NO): NO